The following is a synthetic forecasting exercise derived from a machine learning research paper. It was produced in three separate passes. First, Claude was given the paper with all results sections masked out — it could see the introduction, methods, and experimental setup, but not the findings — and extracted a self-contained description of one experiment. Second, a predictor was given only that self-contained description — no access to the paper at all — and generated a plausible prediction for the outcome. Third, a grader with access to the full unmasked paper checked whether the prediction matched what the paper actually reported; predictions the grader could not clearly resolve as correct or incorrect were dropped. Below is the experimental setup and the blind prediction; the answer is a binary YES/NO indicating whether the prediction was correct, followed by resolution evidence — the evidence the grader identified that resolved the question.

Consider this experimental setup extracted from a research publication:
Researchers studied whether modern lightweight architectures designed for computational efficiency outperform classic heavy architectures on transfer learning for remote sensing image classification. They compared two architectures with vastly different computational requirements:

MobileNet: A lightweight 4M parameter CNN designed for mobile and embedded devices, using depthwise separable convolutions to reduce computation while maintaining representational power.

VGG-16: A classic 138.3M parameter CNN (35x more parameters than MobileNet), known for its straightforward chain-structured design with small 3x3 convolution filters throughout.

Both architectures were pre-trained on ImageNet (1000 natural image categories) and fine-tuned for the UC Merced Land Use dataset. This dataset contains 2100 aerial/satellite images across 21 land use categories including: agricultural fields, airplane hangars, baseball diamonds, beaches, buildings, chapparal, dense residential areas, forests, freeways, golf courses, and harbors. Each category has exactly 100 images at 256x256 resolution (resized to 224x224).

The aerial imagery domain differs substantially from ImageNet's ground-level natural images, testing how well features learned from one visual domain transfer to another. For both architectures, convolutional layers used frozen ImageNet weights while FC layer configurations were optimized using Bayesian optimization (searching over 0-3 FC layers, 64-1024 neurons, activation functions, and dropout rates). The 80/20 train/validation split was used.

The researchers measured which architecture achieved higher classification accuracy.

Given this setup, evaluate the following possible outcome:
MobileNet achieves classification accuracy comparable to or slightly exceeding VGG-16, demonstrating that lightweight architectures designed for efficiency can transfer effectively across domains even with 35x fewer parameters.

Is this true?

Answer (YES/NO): NO